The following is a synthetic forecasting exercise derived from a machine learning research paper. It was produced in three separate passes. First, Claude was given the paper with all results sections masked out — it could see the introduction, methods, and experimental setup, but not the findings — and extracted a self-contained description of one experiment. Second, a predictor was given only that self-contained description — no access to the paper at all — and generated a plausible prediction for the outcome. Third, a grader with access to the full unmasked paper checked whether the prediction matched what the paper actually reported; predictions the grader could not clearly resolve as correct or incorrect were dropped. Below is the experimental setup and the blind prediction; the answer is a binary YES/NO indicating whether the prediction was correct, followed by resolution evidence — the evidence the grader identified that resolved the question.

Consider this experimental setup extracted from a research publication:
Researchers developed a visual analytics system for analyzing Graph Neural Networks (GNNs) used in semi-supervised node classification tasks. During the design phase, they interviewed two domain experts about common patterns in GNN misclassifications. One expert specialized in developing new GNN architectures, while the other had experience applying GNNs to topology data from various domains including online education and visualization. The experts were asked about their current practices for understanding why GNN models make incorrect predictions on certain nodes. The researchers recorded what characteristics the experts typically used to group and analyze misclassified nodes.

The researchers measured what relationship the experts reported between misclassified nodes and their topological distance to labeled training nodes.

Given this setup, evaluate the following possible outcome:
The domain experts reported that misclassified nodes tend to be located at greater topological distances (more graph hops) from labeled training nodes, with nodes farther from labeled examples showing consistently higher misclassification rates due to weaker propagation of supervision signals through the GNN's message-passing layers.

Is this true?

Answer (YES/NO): NO